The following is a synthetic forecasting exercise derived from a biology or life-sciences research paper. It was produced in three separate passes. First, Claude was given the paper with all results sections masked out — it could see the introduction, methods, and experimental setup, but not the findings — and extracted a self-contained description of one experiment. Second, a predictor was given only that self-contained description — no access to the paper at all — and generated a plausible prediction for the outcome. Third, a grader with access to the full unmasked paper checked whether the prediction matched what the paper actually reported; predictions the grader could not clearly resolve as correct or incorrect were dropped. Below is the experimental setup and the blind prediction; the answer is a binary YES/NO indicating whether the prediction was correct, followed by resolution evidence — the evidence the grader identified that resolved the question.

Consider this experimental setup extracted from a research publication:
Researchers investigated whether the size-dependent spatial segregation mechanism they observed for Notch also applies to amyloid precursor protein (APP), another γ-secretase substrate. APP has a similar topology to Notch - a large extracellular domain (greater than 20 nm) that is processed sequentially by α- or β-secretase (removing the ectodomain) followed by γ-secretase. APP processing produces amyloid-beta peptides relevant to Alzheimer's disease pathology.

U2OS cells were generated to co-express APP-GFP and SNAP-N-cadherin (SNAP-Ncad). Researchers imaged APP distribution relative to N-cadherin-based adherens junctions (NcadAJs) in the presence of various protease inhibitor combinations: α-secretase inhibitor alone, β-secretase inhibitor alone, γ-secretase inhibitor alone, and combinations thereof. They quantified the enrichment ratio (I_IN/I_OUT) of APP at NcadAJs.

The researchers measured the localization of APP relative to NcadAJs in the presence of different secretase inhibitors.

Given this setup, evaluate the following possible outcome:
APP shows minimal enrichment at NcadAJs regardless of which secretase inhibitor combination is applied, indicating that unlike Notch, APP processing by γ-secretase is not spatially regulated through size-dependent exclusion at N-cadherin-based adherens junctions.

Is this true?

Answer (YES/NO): NO